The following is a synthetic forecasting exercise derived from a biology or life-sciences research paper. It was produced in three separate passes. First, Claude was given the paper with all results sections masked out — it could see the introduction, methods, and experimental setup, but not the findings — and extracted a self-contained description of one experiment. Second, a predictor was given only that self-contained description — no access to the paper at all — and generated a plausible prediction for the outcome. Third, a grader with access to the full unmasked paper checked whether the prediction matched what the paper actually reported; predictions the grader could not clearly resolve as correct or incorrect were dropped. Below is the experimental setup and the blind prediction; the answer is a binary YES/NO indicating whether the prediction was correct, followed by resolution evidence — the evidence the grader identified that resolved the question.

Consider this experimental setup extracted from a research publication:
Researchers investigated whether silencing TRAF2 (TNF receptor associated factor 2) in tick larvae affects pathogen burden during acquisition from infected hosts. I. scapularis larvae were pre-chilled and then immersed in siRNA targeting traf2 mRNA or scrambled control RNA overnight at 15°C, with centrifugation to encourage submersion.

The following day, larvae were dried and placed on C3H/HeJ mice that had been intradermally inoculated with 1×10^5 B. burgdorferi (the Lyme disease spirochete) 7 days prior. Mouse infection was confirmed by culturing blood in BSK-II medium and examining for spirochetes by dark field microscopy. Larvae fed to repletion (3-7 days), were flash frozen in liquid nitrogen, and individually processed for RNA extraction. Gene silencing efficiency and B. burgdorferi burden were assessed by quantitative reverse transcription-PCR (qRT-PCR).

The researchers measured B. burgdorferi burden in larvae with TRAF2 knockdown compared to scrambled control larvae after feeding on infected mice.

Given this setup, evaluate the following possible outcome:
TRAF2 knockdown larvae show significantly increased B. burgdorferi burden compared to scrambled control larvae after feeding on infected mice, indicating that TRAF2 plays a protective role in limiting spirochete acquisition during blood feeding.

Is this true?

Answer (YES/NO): YES